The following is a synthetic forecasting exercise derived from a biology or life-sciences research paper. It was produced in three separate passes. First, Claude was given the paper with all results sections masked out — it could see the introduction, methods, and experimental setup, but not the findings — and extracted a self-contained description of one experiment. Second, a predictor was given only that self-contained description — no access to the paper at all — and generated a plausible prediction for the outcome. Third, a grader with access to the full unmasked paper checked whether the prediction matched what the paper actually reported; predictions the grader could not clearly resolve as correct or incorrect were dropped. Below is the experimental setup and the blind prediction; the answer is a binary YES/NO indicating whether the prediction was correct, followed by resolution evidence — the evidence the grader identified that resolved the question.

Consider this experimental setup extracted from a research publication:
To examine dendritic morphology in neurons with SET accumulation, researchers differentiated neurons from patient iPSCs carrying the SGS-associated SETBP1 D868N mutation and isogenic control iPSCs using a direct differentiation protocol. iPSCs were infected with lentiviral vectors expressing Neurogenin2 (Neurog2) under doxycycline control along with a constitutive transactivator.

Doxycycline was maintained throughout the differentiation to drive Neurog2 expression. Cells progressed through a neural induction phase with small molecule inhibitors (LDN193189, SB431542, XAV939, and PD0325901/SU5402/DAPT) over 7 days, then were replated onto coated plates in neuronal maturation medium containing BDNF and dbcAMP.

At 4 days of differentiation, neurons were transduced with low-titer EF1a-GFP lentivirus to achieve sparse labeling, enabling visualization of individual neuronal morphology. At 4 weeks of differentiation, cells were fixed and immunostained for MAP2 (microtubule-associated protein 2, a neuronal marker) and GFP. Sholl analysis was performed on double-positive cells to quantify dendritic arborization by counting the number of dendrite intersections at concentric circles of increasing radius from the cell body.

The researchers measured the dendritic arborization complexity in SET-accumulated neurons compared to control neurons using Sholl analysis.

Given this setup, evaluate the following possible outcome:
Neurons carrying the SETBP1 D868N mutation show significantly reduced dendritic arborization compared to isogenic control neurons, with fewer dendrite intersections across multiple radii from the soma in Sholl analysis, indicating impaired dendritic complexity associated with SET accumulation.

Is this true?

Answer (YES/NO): YES